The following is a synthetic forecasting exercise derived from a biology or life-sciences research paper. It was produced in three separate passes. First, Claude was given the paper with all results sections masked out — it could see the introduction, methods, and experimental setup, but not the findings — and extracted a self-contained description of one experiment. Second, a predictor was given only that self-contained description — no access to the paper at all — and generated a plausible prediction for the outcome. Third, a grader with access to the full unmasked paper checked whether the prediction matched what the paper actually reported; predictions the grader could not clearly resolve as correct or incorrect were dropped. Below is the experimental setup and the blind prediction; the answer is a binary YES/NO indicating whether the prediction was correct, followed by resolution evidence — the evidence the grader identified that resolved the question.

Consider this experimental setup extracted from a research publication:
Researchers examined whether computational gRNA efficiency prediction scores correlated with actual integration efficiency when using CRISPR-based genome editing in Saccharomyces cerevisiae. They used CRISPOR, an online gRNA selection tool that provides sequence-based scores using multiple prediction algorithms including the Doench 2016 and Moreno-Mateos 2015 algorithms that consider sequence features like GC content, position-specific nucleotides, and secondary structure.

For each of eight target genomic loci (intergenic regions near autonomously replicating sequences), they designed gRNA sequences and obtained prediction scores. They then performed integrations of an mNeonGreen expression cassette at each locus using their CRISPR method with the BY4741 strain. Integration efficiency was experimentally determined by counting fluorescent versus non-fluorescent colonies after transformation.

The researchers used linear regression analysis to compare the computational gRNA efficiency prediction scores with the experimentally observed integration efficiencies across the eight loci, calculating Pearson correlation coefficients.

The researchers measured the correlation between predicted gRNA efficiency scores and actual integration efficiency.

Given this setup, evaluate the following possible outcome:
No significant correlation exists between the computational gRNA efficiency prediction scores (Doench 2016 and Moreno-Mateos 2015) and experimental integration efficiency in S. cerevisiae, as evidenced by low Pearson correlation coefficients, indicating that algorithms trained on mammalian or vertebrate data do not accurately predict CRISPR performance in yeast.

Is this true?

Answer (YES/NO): NO